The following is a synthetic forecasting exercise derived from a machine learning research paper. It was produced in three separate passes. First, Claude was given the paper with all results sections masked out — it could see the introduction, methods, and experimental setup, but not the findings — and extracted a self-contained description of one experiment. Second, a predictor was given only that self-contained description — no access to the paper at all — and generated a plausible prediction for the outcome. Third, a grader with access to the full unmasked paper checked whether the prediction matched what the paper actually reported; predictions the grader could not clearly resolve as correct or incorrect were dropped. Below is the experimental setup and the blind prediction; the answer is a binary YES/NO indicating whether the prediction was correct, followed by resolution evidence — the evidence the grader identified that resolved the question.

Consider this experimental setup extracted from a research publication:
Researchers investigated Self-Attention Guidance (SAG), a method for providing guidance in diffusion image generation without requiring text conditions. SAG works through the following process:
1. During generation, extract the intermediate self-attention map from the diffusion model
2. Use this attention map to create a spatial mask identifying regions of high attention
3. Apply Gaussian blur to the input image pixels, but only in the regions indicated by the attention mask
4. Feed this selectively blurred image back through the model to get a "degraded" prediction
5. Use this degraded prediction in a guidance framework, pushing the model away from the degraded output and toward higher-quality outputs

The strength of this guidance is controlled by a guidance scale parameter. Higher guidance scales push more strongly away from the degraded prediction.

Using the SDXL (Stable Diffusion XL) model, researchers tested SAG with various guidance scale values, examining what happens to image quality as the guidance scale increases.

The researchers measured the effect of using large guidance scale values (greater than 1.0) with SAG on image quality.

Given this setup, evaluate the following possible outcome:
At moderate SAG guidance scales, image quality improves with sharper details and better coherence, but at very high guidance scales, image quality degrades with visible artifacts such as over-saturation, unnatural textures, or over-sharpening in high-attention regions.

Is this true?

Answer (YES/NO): YES